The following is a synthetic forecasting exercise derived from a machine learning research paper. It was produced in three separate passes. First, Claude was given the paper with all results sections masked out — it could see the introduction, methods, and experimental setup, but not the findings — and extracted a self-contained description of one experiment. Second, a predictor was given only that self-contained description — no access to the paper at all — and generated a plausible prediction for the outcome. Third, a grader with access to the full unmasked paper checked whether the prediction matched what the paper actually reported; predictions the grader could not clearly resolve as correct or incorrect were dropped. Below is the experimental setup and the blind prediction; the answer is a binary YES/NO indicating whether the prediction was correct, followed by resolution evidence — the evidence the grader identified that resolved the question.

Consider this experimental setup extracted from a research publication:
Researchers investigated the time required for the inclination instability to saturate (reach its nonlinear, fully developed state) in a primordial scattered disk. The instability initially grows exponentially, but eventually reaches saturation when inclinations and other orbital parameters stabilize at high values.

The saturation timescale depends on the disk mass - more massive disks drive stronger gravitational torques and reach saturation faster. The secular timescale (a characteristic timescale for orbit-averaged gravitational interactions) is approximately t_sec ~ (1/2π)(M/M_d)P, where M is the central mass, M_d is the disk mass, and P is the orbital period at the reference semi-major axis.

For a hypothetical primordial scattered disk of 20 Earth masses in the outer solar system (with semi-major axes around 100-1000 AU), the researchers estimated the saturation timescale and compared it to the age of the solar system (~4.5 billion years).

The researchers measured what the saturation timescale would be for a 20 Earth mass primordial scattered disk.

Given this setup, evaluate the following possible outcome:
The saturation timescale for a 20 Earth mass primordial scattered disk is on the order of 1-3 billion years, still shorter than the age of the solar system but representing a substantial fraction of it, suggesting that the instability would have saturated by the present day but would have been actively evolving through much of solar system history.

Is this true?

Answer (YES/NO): NO